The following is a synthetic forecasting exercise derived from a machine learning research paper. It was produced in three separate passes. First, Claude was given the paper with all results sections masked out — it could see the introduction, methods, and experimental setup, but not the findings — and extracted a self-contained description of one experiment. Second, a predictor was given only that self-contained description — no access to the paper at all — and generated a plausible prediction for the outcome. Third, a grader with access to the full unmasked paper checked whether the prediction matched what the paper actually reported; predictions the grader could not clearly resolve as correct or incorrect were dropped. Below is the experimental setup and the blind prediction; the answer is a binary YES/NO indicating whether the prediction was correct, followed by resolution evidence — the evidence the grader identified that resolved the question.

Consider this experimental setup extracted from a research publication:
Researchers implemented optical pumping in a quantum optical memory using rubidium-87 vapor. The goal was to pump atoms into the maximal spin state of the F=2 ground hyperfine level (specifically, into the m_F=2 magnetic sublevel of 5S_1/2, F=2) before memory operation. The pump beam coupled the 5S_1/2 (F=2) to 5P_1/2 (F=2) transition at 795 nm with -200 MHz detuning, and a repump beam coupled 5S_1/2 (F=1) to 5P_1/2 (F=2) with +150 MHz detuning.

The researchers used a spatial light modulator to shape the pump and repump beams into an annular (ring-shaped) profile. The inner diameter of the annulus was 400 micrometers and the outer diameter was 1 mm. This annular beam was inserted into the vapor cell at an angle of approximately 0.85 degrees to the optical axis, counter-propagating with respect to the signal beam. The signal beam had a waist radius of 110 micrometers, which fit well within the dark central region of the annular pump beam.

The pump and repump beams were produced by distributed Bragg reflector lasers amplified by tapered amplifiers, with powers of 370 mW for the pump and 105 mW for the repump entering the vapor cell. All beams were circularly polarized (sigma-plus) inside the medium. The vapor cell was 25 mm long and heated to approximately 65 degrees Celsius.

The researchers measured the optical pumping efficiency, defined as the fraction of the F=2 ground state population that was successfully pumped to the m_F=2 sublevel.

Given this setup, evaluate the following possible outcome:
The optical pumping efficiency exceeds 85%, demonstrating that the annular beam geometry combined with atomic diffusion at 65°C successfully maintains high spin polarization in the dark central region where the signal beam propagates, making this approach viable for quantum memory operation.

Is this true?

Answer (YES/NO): YES